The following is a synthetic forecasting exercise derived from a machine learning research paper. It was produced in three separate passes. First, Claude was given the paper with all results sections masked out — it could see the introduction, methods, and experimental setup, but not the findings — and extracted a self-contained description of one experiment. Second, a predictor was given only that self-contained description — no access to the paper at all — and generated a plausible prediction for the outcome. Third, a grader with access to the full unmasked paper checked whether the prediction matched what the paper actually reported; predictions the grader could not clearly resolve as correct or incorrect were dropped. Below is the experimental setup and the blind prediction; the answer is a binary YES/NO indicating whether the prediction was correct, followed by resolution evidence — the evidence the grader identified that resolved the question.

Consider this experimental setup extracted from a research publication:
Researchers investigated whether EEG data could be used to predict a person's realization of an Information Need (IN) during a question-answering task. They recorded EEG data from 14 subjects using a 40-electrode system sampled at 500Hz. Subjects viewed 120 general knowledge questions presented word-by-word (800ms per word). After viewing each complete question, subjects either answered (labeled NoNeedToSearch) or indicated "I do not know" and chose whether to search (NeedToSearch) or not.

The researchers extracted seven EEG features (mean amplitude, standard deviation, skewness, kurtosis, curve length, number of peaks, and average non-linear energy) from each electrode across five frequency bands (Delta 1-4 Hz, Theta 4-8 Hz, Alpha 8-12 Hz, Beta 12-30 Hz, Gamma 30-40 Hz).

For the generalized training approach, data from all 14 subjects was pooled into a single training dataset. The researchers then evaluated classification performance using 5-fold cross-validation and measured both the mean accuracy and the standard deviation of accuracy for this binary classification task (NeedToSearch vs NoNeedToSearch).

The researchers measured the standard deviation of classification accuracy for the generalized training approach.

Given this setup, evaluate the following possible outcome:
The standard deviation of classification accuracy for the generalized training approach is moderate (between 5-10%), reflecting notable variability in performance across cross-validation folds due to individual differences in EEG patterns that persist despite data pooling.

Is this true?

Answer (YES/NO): NO